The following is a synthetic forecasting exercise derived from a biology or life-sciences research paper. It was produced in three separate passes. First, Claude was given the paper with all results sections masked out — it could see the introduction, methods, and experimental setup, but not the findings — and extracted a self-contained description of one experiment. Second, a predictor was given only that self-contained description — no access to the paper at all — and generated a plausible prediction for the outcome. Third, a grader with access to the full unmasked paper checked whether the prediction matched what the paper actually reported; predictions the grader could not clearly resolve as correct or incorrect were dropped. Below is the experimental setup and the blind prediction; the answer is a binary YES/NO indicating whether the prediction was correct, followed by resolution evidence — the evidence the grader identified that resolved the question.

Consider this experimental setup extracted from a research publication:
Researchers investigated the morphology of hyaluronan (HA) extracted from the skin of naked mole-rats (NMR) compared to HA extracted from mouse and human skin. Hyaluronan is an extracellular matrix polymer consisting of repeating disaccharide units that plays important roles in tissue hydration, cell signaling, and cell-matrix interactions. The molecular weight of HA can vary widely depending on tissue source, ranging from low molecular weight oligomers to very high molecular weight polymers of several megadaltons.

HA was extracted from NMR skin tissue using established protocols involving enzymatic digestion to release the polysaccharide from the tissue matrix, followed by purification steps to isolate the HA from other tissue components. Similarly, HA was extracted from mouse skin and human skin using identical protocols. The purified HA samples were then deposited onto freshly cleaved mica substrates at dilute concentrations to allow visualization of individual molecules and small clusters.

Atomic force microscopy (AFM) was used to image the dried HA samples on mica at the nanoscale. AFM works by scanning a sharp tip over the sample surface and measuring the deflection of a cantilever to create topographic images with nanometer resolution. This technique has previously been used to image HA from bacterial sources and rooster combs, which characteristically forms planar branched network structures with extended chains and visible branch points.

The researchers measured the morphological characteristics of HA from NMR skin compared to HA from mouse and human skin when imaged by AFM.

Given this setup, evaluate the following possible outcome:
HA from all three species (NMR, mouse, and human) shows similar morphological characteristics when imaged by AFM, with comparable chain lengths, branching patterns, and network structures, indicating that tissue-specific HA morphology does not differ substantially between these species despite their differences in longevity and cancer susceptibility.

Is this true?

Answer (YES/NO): NO